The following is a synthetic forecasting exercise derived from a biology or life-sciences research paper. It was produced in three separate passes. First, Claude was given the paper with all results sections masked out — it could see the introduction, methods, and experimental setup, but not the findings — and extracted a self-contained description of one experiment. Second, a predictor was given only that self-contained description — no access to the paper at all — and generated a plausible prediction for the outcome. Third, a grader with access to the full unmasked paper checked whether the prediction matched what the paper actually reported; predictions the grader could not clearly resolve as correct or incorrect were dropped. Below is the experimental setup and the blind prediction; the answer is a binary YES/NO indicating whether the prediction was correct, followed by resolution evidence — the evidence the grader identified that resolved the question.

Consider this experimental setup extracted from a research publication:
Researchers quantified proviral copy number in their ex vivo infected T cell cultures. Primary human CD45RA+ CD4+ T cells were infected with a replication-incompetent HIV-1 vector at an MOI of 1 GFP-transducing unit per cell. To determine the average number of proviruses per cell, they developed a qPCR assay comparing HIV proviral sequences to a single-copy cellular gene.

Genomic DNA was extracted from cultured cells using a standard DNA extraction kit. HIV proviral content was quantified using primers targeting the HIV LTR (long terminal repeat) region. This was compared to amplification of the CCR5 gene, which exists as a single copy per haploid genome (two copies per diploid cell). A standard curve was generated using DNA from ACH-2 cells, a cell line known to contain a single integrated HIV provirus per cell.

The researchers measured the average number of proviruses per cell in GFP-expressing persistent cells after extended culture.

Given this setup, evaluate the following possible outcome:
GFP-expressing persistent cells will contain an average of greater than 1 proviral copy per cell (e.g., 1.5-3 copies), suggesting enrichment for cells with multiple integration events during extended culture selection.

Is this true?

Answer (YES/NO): NO